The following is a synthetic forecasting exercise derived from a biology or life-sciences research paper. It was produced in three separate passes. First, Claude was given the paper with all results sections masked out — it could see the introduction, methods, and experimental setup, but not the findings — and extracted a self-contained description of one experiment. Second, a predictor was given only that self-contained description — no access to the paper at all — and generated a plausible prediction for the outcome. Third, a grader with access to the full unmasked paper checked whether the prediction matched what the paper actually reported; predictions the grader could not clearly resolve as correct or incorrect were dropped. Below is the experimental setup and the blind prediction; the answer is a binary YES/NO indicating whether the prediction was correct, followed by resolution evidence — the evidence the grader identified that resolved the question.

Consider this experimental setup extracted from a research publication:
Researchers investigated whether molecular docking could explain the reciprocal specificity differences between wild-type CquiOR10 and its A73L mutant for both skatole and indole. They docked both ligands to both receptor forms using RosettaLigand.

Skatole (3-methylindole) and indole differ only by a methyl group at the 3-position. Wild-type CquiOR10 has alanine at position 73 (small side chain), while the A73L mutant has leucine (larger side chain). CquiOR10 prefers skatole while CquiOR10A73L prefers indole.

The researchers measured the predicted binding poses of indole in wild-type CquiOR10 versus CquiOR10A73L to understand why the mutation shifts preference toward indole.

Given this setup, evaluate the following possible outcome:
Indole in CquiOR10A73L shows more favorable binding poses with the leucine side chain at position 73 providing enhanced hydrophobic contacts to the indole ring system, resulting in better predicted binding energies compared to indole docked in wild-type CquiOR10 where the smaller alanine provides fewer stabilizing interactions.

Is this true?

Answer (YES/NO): NO